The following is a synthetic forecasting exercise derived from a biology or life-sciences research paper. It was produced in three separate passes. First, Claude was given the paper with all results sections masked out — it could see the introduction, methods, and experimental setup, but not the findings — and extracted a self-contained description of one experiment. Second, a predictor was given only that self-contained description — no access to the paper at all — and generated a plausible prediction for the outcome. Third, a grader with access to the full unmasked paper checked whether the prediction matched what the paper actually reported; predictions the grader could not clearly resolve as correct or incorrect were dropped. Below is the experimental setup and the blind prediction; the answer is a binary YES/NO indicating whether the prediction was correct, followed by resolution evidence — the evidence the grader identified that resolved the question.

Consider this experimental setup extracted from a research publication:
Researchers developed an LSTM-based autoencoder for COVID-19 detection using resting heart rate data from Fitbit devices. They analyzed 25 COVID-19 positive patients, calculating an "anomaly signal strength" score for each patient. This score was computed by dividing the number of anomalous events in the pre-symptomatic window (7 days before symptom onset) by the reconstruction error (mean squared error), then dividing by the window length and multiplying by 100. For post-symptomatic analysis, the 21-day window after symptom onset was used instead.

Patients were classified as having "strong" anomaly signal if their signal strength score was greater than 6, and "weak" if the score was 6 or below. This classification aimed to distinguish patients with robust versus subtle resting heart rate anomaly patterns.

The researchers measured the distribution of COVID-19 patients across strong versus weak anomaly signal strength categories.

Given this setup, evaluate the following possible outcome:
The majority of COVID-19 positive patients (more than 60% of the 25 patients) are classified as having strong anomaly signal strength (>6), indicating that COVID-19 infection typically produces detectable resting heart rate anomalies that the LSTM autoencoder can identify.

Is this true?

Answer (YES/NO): NO